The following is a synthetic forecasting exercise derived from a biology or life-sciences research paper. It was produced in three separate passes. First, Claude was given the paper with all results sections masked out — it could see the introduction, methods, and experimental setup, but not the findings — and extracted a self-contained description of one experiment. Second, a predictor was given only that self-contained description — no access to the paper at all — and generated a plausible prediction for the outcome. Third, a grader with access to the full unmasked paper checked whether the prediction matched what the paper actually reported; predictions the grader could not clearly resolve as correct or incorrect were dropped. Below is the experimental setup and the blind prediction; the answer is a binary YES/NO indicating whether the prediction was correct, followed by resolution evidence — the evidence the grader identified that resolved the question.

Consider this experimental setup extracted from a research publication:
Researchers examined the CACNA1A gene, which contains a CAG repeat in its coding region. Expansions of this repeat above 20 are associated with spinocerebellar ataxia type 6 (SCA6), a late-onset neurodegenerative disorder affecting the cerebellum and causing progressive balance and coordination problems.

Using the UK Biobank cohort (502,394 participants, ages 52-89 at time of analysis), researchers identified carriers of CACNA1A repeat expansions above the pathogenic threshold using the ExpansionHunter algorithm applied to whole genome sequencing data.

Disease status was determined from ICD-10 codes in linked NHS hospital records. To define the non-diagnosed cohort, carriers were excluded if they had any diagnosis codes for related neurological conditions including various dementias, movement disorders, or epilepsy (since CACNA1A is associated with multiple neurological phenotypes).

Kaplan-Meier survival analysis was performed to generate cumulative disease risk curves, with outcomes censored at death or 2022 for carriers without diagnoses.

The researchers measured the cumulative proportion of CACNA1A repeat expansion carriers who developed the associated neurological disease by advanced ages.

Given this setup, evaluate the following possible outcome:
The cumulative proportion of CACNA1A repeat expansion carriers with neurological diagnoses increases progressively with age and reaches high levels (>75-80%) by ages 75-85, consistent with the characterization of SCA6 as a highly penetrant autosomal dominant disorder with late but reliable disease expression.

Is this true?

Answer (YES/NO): NO